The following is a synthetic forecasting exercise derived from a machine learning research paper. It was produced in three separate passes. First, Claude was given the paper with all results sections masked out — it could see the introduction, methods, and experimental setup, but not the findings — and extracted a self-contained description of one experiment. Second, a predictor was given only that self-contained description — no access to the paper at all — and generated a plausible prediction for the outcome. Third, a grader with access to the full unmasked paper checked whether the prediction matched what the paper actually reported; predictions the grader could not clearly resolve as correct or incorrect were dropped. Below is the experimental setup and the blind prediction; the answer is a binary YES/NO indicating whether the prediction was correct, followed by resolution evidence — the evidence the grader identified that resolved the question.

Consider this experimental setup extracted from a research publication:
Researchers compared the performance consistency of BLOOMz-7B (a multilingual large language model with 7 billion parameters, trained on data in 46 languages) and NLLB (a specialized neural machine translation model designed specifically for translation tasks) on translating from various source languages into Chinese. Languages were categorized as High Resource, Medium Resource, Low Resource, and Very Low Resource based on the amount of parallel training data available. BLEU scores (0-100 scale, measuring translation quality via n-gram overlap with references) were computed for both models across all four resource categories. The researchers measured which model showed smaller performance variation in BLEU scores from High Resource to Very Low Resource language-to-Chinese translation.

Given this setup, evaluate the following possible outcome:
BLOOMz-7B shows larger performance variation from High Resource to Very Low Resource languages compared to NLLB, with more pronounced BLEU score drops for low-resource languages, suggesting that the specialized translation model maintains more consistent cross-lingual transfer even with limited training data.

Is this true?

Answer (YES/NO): YES